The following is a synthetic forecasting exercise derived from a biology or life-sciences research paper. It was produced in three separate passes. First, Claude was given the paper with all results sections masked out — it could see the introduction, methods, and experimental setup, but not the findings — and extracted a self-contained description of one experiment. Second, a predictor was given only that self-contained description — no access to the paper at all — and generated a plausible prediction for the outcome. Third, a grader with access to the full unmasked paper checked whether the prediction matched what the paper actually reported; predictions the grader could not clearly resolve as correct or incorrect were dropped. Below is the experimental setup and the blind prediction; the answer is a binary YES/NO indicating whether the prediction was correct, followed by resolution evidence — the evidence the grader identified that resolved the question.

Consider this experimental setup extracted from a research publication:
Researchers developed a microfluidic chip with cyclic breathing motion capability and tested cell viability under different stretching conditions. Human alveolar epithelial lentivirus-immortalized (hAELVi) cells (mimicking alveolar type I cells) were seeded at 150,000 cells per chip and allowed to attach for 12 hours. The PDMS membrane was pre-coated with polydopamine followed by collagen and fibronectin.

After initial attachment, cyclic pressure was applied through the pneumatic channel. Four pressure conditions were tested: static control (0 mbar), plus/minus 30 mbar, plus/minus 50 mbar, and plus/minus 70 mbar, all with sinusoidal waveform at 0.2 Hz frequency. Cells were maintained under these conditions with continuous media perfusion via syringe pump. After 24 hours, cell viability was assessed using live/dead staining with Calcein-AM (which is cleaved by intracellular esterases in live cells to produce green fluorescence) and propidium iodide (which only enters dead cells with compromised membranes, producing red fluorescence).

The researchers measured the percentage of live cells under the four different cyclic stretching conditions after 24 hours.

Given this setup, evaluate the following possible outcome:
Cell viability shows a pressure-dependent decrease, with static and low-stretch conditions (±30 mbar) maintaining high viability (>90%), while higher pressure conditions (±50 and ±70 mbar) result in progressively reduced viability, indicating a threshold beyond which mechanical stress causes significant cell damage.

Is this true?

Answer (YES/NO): NO